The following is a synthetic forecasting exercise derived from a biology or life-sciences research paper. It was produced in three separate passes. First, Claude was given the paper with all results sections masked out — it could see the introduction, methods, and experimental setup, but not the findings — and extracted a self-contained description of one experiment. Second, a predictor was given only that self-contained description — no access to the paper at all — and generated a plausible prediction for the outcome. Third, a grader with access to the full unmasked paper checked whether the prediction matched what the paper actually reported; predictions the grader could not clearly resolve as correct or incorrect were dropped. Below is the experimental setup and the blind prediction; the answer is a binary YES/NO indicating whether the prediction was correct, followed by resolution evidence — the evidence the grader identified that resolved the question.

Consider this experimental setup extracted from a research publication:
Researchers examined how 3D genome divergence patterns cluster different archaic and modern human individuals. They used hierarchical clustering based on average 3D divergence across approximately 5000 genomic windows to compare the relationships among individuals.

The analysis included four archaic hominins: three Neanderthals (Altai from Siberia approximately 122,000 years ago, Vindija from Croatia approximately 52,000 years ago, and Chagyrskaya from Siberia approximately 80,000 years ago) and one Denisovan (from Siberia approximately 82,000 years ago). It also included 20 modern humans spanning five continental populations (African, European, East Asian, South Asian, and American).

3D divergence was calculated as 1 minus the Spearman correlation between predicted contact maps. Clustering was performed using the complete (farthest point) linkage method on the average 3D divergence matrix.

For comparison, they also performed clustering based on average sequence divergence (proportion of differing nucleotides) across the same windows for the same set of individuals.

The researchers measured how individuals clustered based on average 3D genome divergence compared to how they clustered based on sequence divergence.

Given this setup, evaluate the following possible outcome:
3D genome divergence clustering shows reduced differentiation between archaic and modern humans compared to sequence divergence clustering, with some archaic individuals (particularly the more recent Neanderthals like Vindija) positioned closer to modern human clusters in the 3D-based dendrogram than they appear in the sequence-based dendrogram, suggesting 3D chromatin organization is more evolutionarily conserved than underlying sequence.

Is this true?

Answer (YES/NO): NO